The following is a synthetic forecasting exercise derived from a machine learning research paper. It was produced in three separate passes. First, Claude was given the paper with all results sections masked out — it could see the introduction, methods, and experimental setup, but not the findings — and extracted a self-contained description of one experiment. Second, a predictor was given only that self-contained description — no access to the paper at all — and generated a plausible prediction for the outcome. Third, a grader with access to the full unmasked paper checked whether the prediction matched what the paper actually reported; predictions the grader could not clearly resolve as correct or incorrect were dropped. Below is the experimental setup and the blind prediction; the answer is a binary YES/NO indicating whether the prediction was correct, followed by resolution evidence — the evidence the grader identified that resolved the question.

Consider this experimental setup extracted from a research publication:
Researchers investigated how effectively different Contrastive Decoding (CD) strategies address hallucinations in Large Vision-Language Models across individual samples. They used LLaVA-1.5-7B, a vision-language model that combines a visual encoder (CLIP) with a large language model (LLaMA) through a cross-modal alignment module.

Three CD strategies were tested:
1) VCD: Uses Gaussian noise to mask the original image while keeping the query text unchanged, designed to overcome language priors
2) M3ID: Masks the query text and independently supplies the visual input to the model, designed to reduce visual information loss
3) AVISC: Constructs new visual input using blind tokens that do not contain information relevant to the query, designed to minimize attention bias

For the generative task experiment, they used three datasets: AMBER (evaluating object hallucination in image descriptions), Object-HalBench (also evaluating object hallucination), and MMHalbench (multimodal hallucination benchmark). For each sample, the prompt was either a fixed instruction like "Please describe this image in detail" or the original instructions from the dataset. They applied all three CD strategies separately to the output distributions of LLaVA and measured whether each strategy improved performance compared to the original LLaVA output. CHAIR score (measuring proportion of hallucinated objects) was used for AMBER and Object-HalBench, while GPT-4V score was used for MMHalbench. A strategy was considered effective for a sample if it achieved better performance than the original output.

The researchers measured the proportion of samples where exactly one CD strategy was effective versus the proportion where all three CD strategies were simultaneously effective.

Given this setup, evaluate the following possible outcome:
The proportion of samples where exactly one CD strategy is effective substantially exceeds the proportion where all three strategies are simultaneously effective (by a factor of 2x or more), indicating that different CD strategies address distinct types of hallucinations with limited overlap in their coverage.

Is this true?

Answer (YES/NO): YES